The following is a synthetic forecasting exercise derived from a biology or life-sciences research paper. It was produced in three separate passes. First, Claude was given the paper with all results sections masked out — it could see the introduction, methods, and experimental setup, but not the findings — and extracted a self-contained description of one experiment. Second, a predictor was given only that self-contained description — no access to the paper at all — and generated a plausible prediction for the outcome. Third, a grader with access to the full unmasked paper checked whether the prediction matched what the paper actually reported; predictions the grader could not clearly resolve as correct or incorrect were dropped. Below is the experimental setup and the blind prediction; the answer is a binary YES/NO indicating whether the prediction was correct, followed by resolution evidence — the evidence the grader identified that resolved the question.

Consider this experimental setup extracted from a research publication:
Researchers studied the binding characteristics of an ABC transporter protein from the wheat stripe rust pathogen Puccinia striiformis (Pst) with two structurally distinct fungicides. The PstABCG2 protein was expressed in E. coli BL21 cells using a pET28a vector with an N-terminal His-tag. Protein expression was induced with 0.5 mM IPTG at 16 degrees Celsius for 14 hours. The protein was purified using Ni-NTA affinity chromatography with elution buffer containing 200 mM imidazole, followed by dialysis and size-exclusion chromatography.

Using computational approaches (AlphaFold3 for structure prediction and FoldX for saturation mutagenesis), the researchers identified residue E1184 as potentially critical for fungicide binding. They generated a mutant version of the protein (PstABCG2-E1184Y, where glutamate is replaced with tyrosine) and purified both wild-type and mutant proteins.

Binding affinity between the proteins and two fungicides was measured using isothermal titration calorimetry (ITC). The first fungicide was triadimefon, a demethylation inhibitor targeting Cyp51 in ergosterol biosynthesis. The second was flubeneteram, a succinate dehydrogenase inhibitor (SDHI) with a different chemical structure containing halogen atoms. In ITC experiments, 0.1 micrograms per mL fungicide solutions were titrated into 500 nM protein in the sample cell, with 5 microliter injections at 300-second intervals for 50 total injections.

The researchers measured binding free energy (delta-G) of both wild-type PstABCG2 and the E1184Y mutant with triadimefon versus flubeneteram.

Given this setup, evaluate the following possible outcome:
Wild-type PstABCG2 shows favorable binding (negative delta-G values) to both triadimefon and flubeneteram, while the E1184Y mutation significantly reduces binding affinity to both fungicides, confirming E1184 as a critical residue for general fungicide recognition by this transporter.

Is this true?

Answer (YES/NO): NO